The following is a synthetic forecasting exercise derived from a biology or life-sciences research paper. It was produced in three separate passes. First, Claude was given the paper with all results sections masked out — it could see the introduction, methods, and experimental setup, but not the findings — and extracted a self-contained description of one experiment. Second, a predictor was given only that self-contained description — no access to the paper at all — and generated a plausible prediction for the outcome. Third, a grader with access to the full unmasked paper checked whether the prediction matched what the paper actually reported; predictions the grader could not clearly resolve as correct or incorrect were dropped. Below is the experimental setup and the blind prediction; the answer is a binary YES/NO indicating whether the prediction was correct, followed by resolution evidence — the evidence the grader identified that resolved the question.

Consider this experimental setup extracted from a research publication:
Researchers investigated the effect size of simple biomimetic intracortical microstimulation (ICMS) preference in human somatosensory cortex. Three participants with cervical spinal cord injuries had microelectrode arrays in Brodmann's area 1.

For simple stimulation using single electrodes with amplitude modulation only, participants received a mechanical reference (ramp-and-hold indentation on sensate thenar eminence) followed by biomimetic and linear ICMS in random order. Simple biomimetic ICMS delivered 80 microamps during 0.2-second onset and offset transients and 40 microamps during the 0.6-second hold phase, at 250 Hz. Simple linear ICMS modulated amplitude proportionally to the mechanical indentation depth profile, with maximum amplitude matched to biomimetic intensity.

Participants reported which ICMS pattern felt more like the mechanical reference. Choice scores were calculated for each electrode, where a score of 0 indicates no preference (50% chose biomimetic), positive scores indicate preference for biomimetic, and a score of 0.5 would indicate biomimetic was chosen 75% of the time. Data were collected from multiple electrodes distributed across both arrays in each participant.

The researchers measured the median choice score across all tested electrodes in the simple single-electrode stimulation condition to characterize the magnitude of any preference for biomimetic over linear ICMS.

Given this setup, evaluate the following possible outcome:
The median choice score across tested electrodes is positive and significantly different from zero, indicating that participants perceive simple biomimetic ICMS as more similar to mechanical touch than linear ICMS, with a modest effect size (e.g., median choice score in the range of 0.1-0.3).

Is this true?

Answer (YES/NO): YES